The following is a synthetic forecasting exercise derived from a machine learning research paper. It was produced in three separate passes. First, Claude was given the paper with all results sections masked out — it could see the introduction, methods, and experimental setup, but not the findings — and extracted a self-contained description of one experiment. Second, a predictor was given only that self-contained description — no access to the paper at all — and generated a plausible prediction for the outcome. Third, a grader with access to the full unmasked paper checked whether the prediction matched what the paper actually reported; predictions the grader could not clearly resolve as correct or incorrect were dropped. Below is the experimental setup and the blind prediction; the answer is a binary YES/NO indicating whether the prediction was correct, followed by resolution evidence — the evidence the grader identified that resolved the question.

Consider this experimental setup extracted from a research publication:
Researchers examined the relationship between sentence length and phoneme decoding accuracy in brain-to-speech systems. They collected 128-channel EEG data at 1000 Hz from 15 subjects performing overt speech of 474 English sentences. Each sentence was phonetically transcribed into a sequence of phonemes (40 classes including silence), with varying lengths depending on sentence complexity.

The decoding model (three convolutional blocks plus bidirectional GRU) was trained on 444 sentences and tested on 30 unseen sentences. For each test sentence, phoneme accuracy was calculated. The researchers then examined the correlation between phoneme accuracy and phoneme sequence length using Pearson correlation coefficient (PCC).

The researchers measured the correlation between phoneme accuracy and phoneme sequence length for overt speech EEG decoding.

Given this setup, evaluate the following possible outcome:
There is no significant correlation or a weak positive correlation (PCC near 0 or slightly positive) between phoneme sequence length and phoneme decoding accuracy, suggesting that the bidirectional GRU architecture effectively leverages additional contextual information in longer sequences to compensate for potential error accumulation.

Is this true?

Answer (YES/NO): NO